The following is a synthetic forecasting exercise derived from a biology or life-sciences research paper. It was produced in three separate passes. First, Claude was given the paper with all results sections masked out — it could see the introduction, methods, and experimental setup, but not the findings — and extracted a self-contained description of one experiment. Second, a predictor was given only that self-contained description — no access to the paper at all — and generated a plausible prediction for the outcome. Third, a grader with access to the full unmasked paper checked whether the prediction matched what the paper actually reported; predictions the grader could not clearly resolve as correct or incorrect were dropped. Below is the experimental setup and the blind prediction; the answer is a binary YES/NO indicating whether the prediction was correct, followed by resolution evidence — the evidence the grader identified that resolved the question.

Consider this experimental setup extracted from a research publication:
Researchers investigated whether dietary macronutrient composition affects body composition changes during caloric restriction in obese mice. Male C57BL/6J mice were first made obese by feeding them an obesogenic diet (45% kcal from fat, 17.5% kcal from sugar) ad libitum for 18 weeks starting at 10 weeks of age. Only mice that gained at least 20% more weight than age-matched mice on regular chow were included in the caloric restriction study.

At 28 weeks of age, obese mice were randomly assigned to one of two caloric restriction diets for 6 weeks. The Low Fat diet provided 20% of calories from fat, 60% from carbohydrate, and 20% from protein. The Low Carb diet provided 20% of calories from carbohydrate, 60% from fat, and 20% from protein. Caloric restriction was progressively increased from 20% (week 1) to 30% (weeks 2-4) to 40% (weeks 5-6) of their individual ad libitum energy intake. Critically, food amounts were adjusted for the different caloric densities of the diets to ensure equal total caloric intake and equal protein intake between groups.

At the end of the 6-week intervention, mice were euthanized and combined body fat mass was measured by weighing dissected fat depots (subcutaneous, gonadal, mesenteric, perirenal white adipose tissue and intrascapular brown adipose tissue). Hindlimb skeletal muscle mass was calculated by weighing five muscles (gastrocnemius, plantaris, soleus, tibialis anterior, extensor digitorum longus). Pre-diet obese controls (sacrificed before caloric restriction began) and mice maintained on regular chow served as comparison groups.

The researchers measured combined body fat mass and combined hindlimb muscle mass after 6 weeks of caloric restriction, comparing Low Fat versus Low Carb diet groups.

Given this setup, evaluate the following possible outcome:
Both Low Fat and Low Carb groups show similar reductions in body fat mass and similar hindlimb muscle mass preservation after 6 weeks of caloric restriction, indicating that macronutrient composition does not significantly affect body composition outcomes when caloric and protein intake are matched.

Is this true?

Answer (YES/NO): YES